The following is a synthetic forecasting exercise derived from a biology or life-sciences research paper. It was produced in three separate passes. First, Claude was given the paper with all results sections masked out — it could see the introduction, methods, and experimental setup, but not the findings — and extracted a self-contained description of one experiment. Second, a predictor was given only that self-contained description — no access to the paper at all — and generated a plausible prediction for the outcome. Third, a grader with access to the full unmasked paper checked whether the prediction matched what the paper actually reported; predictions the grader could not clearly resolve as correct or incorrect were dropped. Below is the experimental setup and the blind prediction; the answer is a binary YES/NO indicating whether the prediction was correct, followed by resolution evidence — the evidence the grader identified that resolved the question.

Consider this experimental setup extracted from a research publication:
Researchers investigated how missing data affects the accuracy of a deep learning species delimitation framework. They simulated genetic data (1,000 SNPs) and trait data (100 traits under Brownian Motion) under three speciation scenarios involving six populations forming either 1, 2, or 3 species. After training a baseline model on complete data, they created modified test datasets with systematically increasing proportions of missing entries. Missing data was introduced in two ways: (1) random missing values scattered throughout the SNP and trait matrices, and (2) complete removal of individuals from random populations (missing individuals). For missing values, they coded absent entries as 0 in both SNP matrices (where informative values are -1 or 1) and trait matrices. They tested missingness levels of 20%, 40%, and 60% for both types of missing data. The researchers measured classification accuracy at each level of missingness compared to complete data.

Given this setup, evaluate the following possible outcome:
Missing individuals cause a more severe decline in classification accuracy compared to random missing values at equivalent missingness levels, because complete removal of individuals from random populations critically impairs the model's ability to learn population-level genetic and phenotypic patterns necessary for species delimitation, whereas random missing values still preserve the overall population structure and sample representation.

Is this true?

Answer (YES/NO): NO